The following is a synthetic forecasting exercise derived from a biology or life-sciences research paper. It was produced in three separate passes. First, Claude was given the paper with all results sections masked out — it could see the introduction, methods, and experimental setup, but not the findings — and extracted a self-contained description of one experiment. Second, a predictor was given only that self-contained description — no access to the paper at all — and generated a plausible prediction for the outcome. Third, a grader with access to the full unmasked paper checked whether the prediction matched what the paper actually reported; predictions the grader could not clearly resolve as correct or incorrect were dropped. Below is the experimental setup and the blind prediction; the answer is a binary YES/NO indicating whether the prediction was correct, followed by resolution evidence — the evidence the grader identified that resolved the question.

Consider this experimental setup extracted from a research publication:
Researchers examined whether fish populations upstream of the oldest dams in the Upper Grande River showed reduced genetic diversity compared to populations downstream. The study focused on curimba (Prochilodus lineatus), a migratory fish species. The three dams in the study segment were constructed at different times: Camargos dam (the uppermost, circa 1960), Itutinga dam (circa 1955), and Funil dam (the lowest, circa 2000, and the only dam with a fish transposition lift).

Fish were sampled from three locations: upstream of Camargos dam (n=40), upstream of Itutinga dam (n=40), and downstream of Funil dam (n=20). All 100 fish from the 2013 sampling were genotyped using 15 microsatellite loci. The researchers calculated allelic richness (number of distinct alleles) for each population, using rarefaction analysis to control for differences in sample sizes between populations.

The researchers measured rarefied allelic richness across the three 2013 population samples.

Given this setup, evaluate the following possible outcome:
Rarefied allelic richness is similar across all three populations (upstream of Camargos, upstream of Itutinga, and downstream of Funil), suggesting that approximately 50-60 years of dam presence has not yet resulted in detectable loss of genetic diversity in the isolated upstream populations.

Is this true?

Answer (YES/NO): NO